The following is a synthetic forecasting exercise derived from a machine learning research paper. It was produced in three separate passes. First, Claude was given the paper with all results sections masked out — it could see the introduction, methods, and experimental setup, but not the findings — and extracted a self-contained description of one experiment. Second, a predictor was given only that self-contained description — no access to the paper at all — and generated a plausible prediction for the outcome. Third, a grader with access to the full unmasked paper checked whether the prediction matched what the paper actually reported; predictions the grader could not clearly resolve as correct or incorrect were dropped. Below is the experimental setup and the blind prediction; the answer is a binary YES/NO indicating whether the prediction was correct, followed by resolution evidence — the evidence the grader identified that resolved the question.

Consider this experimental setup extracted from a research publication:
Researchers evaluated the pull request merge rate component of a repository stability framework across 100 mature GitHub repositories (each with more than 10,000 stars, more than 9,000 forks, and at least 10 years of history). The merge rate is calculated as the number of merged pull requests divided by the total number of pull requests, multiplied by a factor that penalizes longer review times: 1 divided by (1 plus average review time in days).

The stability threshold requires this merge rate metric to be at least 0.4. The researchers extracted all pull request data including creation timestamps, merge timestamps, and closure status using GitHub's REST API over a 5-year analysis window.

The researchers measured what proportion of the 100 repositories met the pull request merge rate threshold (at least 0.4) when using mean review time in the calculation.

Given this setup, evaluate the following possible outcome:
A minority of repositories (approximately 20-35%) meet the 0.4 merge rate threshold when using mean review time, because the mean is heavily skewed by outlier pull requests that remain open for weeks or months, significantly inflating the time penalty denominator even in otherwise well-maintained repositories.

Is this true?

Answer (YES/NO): NO